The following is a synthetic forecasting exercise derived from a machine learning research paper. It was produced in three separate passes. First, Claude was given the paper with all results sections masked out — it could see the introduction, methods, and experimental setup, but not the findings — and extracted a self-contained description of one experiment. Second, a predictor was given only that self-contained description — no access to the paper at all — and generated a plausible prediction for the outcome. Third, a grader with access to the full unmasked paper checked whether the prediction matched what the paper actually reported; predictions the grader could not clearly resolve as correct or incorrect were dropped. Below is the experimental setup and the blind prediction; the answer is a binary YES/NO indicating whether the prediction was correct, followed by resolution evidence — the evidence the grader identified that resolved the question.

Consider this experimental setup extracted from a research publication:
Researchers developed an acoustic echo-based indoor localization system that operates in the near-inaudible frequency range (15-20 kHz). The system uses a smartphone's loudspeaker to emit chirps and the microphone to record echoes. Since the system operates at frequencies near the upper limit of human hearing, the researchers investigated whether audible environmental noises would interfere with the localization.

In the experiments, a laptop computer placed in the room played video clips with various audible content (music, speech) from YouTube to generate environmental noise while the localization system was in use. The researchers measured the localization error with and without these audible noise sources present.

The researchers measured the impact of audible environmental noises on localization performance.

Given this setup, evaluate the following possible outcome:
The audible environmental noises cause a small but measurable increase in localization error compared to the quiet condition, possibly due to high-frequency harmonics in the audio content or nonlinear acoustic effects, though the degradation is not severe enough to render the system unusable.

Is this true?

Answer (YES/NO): NO